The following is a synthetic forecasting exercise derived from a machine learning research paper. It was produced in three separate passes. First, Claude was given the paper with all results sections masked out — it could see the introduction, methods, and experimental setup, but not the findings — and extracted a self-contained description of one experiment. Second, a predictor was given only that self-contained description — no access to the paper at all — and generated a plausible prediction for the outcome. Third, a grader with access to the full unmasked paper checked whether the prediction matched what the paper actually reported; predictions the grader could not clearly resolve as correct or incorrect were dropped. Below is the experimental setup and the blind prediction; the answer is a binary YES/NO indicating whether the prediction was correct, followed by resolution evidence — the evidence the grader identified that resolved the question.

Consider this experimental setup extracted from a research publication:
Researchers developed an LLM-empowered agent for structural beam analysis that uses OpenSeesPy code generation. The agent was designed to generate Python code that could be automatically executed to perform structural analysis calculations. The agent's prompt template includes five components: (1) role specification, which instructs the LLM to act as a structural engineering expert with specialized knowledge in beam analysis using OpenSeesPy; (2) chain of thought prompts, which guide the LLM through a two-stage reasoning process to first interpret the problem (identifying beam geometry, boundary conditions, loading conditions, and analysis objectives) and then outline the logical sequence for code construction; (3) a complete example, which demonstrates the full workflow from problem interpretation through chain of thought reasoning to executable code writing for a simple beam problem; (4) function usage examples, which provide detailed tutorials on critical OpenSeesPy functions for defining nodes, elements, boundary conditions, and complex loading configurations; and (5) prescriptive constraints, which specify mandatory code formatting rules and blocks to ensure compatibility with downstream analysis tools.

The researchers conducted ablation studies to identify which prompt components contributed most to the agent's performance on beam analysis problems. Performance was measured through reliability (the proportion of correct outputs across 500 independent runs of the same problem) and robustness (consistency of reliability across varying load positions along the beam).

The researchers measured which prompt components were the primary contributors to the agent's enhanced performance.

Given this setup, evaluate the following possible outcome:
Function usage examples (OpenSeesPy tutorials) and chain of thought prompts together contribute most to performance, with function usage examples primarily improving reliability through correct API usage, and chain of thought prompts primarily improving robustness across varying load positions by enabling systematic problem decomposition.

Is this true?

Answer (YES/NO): NO